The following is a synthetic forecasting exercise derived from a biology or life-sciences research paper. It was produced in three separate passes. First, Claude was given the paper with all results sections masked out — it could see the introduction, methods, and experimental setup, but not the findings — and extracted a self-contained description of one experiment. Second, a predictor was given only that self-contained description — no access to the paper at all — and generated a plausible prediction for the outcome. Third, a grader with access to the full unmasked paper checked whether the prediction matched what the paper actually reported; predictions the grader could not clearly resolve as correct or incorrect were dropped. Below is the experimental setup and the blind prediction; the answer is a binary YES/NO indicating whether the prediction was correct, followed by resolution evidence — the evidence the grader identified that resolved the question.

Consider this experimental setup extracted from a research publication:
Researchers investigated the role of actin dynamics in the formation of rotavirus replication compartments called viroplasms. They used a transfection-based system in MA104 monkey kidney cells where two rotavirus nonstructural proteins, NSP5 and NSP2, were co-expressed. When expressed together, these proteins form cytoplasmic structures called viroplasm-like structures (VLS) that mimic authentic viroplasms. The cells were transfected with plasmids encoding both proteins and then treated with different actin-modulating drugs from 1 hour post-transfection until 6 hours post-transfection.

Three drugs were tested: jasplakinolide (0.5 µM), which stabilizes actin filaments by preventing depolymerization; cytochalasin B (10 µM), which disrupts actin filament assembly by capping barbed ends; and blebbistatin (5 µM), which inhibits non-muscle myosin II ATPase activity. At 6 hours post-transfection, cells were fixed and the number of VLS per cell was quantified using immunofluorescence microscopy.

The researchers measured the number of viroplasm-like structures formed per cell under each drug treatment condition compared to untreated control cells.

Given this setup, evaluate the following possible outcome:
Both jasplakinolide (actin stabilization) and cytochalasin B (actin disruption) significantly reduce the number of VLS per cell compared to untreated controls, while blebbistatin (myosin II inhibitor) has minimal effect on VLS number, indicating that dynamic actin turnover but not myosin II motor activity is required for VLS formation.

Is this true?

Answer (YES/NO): NO